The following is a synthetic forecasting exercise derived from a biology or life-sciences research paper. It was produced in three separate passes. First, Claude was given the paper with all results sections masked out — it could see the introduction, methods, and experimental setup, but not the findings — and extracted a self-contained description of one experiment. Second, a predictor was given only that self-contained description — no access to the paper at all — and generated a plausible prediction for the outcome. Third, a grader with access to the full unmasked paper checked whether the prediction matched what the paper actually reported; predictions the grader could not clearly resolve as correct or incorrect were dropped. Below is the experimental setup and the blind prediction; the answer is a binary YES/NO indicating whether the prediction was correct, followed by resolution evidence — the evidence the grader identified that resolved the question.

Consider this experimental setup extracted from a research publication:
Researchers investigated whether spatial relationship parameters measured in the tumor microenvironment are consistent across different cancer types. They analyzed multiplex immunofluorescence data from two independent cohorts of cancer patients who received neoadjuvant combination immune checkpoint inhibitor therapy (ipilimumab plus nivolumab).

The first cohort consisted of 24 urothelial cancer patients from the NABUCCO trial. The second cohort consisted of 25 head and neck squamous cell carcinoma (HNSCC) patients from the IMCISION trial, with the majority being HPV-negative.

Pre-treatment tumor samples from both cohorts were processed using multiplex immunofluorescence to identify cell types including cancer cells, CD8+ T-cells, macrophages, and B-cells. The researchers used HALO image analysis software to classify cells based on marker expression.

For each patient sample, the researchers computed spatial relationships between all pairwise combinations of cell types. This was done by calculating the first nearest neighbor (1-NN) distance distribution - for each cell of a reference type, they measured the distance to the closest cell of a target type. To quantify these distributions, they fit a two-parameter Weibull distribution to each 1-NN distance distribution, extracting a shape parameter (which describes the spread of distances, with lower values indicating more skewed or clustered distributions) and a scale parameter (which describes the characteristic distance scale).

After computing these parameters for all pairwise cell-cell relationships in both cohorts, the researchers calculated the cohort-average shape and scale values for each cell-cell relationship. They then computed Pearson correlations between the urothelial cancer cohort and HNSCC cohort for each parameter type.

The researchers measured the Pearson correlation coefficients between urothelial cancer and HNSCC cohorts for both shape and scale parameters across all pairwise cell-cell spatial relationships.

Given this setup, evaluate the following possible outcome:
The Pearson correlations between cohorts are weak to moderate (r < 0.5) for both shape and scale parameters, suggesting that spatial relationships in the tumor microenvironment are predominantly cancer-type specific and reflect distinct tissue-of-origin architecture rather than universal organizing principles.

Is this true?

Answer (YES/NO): NO